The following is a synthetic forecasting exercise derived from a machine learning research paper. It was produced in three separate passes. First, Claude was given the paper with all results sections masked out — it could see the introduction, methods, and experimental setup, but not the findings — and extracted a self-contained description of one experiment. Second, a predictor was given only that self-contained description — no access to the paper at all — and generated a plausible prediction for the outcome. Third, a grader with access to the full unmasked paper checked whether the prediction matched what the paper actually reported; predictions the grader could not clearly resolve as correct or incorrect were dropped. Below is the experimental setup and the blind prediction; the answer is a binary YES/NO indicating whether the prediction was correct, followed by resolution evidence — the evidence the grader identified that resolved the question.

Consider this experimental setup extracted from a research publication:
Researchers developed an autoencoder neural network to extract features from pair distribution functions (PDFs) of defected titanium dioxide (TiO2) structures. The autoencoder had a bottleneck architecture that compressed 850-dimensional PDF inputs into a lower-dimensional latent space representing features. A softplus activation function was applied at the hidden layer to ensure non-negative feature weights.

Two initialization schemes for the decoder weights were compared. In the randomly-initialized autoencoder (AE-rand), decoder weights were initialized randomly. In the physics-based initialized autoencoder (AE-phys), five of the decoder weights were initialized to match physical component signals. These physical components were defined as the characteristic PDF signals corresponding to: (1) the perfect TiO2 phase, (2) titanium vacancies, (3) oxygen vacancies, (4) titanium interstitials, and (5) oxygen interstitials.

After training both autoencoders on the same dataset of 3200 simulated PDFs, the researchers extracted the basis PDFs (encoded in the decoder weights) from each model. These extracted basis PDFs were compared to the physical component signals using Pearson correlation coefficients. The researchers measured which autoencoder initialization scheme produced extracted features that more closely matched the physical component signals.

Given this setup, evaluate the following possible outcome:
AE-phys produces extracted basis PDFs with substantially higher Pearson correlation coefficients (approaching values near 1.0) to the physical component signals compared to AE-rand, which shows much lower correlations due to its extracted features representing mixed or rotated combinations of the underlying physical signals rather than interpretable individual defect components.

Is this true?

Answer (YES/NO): YES